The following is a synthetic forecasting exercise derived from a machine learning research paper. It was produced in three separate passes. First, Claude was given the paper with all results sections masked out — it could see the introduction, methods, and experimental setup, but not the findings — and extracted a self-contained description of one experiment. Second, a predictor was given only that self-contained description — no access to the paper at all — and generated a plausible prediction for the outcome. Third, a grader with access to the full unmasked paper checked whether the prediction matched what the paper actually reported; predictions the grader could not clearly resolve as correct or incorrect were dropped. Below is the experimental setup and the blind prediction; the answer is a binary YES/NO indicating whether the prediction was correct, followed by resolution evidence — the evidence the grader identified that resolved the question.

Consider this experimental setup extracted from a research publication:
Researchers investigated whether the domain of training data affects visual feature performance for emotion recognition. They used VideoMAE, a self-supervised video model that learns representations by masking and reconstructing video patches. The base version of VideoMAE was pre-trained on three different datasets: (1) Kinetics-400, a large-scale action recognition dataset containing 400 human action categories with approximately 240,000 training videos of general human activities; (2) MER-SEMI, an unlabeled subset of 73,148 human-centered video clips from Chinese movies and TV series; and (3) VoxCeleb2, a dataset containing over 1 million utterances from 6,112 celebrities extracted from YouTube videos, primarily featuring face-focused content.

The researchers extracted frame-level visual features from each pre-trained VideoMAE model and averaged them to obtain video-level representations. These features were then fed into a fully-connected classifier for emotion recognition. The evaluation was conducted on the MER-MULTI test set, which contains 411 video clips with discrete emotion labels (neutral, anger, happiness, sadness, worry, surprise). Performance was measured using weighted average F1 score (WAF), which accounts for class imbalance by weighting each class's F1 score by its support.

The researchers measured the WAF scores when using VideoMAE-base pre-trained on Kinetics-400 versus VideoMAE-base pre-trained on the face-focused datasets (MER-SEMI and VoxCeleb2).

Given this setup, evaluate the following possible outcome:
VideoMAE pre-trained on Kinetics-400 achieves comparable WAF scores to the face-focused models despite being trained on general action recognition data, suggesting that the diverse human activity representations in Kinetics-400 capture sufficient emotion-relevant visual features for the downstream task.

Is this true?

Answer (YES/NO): NO